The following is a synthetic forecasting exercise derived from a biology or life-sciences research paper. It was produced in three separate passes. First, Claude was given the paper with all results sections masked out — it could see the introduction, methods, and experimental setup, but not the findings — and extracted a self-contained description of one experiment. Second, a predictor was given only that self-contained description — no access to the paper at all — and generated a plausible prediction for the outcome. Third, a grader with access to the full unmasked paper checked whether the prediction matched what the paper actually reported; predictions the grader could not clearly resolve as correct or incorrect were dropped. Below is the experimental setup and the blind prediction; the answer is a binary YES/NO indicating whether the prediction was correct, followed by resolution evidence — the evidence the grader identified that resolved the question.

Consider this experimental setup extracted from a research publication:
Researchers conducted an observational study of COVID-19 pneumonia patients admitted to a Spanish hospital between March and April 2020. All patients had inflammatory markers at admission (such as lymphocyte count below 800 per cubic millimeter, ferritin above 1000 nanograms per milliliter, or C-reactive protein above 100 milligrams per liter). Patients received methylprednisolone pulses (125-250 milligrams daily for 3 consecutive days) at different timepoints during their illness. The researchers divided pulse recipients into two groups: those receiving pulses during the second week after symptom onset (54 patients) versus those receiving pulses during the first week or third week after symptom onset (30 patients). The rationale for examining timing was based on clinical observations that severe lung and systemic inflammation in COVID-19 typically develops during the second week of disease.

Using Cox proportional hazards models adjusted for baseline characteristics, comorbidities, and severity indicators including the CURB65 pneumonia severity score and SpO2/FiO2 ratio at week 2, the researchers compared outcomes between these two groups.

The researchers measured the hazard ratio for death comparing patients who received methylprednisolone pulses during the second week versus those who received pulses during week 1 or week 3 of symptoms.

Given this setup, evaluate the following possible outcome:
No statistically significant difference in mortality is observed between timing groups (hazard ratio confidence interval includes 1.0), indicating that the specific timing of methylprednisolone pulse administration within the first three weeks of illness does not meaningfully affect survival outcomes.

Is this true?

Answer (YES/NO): NO